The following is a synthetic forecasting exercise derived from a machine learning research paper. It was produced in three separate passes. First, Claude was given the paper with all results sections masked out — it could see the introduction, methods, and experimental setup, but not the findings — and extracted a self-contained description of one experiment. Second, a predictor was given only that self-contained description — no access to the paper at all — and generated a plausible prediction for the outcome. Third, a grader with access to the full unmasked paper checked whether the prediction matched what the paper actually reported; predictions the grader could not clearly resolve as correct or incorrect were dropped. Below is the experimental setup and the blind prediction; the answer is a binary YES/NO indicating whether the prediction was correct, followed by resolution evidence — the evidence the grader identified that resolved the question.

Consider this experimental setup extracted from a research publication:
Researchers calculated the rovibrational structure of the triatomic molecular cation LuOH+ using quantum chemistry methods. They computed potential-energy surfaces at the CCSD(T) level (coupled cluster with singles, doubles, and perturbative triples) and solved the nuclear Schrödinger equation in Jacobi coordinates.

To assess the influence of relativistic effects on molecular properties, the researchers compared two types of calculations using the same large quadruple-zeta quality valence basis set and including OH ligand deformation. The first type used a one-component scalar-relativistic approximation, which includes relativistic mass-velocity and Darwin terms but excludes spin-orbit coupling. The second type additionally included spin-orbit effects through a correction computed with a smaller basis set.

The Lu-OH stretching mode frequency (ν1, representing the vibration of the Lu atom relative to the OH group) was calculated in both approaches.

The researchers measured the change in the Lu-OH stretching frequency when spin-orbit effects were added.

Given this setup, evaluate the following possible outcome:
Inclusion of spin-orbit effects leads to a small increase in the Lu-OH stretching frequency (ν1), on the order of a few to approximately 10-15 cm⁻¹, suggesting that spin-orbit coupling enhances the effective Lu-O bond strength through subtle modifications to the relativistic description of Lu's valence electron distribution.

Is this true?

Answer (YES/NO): NO